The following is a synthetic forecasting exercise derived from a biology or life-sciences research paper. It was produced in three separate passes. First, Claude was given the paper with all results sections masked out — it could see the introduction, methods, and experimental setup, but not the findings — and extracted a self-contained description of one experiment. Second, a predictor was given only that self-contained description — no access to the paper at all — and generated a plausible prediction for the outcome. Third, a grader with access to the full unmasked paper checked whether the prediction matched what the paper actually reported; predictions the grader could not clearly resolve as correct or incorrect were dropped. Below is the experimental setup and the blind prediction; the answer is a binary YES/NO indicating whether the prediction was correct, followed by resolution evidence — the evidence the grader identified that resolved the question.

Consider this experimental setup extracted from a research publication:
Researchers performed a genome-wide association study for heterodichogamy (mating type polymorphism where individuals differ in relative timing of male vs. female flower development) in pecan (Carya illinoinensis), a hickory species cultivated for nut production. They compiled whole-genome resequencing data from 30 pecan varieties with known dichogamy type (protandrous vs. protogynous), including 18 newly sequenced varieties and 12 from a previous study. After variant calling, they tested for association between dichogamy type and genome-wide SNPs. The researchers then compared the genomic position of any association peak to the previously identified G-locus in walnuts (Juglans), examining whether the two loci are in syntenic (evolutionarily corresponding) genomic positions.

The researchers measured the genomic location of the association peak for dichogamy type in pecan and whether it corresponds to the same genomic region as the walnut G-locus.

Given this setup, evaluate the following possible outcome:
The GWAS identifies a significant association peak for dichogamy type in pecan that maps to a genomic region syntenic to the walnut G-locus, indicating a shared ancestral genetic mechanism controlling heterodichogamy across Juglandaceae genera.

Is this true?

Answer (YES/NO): NO